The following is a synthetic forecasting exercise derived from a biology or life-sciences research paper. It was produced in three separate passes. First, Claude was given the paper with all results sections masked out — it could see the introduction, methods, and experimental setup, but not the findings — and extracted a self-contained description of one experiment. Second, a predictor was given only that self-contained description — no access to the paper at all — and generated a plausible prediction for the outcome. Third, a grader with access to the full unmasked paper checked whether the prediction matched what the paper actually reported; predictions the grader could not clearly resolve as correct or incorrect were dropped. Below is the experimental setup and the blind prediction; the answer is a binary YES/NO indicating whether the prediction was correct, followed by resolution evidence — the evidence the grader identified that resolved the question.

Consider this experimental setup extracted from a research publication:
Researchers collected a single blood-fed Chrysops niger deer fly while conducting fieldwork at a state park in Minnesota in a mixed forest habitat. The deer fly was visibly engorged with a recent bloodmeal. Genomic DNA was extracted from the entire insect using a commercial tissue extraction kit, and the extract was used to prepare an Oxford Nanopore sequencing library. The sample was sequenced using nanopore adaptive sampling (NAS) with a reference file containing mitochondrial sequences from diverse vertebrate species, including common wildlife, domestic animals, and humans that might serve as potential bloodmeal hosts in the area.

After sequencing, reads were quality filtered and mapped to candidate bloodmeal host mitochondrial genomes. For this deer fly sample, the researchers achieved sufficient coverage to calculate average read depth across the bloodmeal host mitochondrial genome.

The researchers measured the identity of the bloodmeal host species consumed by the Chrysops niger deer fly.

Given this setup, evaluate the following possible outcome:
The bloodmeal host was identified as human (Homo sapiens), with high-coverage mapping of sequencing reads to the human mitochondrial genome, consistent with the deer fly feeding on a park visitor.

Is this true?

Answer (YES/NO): YES